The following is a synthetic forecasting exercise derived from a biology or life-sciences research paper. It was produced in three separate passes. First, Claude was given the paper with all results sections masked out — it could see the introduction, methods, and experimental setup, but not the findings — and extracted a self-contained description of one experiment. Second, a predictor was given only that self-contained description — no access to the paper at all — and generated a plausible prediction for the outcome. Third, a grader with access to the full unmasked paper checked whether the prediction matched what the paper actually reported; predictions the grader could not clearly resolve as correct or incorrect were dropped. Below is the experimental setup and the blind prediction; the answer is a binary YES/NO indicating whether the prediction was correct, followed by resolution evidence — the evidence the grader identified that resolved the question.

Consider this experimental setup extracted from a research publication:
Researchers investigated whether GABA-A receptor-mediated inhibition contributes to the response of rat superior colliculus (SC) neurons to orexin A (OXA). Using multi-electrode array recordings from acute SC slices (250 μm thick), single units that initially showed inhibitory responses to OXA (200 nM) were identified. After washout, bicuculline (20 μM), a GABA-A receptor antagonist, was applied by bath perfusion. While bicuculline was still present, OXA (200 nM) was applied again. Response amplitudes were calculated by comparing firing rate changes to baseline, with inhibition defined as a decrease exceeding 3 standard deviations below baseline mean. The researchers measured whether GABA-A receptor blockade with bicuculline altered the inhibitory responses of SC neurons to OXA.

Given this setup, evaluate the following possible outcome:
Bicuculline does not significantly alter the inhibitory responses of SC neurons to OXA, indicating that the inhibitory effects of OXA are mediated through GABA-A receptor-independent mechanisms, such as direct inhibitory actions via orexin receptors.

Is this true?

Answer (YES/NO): NO